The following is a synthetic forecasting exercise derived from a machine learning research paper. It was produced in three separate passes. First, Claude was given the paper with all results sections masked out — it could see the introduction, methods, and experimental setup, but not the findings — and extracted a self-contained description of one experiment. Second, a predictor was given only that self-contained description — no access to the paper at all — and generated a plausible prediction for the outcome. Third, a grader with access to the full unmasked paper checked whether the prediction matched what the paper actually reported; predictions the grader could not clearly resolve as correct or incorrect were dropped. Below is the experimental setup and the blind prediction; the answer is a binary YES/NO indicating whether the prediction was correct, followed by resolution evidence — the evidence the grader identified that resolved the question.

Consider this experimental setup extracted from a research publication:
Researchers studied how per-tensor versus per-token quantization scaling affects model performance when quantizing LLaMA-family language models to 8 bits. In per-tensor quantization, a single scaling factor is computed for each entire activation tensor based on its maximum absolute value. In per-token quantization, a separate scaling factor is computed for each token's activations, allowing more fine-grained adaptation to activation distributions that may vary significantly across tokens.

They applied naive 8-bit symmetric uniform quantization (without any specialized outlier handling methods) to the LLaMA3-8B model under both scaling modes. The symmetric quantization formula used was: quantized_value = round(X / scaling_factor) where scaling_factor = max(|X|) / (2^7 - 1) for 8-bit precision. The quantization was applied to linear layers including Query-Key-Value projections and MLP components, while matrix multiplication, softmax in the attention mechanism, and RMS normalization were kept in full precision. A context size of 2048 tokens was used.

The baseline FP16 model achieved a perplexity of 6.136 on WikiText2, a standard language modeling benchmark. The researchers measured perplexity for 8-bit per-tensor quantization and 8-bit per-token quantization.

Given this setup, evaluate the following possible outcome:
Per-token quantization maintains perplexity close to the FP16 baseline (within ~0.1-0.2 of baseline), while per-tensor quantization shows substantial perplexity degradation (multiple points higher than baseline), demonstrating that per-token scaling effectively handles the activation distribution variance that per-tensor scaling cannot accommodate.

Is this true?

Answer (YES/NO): YES